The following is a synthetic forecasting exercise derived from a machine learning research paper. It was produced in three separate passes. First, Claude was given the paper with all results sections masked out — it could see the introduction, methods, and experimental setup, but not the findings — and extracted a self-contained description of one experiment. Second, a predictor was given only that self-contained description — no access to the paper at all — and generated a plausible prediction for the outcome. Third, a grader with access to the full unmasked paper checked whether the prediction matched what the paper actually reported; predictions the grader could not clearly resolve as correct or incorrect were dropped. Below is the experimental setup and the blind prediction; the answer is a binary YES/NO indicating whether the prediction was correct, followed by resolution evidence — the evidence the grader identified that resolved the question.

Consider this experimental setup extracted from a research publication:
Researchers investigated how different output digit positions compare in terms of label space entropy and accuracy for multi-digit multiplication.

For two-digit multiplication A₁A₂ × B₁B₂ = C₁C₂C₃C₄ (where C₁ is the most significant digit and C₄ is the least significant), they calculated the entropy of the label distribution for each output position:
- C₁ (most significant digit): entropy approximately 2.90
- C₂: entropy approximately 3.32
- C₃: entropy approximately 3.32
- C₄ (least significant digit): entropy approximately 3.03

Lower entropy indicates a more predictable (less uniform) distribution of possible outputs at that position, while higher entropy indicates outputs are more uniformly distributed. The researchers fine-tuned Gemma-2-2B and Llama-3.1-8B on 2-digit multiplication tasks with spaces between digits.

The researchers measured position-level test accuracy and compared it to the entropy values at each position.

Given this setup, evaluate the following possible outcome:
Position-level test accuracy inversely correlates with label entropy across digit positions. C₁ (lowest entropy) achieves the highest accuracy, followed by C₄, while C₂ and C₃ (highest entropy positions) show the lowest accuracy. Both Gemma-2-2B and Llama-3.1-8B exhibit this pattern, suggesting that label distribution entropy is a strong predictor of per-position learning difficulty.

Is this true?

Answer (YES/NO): NO